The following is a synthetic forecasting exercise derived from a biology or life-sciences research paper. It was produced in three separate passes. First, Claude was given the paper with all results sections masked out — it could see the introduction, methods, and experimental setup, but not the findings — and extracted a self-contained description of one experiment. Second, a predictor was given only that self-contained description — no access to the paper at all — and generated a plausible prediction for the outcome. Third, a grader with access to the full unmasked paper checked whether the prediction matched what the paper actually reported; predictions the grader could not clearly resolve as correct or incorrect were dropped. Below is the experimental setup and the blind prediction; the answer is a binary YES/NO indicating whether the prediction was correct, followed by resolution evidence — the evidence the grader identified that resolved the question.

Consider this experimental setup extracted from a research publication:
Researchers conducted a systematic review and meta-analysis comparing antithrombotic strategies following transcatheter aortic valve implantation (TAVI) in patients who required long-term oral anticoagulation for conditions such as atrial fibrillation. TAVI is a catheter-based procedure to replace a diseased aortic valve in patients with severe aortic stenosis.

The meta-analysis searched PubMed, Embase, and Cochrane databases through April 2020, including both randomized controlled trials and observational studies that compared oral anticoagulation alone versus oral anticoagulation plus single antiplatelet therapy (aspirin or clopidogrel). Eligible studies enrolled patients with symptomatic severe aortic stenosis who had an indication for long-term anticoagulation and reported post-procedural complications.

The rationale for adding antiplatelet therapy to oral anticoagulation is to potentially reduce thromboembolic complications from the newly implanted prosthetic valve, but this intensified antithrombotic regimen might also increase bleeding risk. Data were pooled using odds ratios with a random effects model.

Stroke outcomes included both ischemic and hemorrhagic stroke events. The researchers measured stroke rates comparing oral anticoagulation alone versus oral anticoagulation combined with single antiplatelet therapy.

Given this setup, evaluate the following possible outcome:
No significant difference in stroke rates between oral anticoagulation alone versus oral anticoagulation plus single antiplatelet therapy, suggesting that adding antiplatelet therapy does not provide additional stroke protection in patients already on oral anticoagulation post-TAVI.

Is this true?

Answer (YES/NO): YES